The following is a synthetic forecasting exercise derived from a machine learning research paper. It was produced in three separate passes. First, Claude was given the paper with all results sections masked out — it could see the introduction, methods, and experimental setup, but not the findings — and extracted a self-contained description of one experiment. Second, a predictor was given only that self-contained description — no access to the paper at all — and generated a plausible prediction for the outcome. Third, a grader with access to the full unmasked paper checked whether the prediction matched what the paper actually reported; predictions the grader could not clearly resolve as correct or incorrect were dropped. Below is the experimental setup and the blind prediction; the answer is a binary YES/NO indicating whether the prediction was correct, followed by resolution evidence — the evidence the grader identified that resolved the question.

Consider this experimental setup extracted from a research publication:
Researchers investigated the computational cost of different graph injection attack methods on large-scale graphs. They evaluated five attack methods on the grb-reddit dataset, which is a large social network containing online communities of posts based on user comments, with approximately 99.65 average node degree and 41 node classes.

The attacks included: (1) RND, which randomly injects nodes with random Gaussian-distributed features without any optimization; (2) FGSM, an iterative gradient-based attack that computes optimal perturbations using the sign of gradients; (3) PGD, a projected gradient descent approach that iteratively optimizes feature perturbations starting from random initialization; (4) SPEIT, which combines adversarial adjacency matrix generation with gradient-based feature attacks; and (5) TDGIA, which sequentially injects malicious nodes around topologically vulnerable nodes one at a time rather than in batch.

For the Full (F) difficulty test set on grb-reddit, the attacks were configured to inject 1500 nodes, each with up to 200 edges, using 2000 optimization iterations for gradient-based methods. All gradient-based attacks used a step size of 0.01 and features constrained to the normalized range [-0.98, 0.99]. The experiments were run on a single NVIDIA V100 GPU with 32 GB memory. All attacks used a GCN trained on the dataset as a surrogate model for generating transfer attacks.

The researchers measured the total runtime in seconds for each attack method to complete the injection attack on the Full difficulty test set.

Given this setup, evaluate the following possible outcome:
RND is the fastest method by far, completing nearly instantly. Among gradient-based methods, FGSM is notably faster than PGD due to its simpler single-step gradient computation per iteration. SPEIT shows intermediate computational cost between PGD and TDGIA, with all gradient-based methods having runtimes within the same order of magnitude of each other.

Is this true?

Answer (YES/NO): NO